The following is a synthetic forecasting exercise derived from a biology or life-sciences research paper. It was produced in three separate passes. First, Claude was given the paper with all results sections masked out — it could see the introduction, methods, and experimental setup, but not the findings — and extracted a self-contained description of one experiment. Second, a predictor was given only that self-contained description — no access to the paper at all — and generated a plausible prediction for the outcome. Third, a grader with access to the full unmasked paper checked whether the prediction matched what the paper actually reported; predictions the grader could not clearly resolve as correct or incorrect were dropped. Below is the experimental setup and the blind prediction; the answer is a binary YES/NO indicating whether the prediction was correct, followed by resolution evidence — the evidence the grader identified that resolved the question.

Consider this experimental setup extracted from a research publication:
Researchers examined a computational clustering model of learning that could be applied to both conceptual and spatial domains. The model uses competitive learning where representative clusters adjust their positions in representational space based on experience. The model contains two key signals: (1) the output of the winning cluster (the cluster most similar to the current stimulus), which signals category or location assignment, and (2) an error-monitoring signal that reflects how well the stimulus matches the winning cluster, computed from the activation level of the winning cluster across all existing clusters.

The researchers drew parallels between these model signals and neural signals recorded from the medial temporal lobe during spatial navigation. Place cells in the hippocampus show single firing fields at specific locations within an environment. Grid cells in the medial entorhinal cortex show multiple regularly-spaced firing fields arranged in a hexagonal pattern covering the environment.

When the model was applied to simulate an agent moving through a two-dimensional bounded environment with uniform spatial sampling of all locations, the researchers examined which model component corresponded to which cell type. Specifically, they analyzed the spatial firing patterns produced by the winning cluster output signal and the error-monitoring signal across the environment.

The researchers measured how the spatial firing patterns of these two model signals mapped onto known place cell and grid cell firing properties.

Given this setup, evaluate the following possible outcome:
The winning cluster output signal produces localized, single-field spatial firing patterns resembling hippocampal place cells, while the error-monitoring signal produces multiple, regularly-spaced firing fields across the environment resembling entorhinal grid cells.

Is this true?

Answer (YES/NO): YES